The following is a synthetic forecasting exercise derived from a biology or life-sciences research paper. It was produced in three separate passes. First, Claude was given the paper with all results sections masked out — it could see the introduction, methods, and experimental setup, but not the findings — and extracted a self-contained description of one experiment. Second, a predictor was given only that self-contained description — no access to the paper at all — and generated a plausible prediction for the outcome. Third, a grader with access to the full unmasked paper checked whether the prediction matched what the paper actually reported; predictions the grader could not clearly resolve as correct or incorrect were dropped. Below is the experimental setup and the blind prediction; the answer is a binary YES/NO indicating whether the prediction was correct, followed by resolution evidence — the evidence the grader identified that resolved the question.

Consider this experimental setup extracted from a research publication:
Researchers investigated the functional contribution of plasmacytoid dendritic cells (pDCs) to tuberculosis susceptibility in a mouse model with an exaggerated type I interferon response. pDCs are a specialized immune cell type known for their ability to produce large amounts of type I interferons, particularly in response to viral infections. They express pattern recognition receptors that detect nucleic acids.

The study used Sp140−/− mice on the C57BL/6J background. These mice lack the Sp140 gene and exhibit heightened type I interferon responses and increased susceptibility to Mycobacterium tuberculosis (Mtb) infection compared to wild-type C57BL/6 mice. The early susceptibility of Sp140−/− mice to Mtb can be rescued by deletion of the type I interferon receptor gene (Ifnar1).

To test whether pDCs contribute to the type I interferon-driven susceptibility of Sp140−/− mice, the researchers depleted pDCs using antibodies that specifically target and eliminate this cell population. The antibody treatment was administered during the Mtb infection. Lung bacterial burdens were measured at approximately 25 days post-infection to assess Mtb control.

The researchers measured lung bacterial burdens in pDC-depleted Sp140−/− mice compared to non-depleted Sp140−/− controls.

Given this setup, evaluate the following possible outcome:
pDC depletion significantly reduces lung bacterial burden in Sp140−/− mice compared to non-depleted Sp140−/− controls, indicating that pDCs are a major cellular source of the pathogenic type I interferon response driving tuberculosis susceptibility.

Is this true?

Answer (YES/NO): YES